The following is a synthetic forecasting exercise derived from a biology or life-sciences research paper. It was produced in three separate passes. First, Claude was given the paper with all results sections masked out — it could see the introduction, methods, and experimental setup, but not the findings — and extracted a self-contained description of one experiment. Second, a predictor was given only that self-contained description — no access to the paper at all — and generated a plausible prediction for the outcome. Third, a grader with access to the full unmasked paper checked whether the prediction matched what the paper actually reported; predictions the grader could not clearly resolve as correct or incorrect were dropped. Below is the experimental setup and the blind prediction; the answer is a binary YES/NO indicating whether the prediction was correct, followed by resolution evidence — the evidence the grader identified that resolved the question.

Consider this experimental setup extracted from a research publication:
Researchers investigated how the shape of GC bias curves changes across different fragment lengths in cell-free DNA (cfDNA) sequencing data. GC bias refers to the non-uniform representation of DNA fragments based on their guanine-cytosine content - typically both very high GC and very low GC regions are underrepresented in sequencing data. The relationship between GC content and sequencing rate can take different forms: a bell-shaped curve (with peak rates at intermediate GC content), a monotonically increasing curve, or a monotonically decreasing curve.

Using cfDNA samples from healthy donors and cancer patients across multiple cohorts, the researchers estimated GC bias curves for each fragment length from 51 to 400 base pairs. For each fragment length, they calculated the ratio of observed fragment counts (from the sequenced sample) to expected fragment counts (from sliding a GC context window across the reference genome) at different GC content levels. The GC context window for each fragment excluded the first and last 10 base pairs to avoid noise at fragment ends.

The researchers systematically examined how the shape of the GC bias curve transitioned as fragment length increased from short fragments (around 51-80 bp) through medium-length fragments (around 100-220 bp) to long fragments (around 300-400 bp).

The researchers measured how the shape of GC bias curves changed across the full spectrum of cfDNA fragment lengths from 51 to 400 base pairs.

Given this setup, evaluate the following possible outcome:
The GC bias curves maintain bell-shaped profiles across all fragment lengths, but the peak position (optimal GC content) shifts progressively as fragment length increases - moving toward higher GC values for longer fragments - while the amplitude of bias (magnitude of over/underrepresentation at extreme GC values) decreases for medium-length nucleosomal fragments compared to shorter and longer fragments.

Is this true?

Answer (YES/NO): NO